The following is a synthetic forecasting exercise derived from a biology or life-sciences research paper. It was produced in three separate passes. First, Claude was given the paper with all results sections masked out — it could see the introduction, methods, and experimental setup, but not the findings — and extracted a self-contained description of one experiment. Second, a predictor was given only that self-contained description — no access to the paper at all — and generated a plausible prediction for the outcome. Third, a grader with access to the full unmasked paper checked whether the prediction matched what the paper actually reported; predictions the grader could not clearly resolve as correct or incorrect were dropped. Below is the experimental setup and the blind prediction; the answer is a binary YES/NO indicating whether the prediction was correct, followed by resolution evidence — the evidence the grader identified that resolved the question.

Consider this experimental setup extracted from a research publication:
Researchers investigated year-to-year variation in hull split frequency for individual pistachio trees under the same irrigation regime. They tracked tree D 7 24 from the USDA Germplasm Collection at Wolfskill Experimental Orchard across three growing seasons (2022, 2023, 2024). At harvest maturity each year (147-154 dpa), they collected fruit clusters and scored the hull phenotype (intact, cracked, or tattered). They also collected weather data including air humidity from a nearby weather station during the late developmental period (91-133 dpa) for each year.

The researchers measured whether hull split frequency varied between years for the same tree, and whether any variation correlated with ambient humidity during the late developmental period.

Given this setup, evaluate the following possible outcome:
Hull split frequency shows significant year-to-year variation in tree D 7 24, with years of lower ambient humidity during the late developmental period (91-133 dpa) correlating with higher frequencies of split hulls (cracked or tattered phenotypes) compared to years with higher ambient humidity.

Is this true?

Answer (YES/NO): NO